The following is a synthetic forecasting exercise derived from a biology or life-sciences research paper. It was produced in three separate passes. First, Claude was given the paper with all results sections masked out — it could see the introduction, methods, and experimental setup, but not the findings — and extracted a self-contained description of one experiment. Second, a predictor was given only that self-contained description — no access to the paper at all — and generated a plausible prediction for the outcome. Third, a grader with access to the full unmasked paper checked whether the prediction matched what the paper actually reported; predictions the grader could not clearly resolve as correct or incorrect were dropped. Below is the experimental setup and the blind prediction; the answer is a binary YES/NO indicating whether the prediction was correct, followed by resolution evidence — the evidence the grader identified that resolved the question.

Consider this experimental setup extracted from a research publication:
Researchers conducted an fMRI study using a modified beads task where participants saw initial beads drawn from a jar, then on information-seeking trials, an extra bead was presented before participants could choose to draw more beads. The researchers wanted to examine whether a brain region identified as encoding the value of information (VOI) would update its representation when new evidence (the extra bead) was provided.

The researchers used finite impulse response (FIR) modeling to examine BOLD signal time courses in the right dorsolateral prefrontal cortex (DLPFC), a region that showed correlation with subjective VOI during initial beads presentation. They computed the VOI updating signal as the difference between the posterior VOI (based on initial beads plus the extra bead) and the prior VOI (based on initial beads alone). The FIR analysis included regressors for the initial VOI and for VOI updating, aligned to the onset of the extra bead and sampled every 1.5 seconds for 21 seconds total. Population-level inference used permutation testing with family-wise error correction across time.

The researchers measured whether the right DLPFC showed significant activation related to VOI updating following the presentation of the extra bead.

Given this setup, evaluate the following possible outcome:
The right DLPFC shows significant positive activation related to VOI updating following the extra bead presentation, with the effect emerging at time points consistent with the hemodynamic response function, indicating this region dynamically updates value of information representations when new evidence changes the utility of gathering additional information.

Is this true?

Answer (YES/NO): YES